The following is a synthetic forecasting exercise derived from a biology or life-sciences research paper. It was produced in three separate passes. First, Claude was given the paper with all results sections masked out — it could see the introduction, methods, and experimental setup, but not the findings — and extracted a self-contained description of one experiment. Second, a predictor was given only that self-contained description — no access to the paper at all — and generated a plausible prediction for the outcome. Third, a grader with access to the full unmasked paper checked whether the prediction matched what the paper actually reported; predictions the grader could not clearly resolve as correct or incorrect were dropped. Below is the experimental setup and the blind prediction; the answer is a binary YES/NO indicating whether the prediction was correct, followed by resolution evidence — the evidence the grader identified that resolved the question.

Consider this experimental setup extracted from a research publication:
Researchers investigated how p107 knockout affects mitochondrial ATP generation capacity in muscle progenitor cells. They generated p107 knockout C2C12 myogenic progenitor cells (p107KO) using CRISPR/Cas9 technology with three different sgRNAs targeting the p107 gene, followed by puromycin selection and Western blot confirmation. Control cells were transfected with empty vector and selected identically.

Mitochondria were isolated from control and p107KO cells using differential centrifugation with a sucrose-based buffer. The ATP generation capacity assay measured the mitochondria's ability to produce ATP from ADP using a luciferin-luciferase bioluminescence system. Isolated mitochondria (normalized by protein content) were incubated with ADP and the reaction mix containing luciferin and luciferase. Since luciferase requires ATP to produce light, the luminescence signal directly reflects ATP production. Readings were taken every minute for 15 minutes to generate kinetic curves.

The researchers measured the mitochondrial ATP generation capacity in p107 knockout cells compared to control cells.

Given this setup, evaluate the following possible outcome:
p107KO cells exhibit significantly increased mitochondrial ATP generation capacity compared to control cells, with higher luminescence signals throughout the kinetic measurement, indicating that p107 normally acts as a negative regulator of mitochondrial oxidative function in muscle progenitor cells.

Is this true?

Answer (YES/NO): YES